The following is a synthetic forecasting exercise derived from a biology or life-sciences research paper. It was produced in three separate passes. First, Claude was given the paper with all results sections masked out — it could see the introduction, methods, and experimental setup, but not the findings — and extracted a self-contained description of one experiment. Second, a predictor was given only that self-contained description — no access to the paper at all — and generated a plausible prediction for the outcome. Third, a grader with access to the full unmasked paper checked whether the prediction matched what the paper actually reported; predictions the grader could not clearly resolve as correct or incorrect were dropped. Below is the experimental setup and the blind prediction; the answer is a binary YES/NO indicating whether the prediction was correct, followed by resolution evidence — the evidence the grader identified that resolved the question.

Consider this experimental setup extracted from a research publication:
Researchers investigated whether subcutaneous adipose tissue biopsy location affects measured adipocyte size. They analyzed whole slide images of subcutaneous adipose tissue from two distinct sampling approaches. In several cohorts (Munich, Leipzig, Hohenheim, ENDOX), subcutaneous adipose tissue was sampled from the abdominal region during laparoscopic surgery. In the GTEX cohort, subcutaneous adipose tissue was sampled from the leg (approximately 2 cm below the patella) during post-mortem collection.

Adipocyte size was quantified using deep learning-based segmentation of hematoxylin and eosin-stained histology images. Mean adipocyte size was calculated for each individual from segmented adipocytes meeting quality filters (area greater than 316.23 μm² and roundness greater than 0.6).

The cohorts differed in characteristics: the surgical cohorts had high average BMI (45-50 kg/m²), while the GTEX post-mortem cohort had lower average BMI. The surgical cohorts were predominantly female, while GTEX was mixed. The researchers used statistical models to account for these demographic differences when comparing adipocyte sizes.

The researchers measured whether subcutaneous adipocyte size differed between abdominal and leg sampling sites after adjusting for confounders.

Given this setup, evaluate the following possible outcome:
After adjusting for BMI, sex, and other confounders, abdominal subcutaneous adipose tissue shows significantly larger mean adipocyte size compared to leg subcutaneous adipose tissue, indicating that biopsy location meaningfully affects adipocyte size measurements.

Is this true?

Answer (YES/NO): NO